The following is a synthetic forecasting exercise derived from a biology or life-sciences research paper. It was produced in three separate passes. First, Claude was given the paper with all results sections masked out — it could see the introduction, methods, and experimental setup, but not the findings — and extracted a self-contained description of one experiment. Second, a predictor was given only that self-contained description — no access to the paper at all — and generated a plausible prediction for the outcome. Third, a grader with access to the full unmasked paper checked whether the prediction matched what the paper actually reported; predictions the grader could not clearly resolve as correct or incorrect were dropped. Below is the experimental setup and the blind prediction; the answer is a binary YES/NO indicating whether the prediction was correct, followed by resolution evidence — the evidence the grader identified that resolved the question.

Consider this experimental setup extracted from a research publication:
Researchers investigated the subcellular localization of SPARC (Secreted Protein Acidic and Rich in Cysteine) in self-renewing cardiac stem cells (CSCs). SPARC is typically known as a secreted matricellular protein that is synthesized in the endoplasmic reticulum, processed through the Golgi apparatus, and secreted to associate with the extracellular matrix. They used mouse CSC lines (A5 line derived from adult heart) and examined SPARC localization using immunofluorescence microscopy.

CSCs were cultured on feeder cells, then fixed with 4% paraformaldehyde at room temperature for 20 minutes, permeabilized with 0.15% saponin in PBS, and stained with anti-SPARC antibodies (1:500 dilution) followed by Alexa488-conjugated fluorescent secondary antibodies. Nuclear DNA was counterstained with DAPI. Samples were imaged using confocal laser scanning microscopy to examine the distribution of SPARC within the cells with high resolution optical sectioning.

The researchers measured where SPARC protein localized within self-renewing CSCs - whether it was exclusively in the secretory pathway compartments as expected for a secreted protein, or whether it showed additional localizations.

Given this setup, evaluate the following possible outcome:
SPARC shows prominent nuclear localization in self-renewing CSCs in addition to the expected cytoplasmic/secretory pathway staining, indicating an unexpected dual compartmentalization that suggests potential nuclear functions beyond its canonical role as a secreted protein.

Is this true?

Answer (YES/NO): NO